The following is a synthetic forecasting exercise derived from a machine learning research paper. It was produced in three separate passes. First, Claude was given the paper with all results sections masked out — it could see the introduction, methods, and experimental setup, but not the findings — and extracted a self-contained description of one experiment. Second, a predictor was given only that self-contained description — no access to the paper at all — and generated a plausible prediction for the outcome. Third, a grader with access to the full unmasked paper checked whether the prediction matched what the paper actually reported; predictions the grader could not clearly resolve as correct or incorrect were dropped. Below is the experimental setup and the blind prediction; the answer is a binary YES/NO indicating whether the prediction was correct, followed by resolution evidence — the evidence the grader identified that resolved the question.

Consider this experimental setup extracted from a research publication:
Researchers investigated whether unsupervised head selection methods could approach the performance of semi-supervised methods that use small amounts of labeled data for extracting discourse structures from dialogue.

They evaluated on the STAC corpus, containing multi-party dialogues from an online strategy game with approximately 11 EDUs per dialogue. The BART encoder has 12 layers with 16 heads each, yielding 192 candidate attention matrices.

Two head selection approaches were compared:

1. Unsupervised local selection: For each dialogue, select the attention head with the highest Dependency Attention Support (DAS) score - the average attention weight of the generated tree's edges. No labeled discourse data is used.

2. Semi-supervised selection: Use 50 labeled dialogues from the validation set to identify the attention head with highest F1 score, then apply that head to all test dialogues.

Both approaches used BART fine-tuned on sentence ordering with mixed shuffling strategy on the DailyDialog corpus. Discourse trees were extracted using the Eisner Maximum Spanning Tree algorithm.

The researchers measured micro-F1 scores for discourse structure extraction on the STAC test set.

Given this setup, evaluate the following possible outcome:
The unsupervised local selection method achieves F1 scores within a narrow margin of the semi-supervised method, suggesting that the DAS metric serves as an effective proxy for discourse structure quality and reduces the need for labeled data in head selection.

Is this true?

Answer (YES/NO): YES